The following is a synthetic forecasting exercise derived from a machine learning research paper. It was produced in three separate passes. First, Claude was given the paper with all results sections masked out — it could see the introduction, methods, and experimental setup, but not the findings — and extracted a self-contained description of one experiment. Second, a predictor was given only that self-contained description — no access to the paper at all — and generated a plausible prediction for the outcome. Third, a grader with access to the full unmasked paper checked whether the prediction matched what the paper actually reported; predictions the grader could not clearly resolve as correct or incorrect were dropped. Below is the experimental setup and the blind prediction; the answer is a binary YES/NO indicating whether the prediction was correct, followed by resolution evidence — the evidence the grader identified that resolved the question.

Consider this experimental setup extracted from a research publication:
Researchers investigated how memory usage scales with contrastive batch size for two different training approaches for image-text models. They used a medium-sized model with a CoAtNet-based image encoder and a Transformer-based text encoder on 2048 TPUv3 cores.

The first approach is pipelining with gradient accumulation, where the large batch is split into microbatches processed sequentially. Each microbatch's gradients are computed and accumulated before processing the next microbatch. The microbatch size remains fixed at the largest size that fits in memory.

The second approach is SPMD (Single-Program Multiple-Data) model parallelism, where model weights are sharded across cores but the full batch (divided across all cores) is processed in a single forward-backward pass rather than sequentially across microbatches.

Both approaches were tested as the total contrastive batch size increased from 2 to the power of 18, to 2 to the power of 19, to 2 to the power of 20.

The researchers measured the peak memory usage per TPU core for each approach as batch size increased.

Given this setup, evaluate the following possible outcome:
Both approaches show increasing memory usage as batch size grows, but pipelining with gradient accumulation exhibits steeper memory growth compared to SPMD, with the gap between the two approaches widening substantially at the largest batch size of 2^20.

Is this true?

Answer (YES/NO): NO